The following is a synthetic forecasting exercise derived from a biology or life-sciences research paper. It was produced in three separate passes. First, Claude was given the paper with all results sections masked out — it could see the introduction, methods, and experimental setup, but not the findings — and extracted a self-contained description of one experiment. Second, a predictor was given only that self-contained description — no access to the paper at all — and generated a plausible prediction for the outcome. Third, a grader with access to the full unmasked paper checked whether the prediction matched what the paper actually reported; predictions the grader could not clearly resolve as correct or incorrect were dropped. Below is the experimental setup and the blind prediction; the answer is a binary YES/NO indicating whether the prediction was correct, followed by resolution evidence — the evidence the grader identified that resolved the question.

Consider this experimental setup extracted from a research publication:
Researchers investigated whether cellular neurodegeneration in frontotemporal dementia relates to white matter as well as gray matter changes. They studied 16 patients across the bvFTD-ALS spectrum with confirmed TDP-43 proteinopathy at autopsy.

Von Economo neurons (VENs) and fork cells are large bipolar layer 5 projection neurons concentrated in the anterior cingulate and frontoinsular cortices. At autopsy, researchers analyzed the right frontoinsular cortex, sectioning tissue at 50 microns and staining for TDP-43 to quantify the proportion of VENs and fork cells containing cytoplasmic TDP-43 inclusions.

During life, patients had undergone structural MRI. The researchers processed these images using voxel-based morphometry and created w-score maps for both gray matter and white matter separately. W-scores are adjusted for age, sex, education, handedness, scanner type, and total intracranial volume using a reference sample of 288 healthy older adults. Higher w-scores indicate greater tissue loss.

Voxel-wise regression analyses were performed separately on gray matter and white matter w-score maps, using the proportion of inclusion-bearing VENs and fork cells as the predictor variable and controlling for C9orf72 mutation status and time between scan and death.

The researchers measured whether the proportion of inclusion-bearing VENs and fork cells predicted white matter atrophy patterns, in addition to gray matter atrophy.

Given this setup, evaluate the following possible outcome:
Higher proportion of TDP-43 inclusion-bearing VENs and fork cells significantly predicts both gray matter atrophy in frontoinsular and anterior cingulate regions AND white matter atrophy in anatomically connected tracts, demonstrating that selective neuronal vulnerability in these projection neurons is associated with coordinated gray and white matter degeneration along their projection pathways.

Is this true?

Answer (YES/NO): YES